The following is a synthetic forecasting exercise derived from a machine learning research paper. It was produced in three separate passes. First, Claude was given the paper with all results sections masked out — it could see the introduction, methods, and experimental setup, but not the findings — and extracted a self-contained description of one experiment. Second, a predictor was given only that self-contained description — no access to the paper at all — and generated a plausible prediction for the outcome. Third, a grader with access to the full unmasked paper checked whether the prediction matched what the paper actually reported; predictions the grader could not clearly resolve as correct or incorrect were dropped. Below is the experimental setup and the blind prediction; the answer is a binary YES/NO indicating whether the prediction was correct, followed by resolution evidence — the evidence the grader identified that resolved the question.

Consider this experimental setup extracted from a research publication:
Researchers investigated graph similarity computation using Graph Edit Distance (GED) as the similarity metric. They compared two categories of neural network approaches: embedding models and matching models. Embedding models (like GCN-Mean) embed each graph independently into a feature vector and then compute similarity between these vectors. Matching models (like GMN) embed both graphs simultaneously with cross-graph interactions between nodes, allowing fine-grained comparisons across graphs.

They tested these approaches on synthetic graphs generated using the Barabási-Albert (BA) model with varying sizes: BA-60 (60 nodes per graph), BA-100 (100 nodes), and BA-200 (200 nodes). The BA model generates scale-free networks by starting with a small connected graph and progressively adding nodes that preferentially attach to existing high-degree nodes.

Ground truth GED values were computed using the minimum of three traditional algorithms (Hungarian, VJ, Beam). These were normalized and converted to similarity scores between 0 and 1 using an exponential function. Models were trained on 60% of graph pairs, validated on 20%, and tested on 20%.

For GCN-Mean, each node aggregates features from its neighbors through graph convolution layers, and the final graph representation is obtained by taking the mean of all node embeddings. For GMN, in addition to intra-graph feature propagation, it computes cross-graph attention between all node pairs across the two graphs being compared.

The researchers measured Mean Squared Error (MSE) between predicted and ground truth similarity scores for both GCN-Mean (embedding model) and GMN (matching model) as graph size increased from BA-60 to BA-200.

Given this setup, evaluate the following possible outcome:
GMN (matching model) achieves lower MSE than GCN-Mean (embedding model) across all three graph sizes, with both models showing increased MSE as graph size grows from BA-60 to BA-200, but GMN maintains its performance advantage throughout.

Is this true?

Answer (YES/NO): NO